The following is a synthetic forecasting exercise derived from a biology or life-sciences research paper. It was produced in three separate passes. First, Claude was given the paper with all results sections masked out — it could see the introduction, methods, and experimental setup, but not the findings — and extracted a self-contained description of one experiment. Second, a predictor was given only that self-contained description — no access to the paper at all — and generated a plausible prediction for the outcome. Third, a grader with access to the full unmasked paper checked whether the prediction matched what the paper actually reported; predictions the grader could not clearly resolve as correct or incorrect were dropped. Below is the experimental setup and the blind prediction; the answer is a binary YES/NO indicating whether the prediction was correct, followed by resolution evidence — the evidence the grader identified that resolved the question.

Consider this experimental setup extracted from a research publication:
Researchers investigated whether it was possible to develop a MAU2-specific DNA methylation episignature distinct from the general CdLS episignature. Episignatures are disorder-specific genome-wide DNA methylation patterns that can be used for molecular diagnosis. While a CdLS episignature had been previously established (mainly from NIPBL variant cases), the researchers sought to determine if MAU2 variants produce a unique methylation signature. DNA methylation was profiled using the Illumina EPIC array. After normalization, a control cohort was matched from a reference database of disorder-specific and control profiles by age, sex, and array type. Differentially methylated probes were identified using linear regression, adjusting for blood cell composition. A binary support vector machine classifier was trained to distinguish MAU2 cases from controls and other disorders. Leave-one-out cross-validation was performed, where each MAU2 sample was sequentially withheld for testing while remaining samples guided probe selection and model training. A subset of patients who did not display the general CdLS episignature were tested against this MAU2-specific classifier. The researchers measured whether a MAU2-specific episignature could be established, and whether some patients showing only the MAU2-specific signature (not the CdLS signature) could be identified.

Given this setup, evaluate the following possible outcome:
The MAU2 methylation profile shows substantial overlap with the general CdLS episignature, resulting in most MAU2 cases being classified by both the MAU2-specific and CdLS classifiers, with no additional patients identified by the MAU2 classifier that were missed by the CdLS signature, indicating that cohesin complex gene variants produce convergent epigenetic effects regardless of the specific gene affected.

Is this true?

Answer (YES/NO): NO